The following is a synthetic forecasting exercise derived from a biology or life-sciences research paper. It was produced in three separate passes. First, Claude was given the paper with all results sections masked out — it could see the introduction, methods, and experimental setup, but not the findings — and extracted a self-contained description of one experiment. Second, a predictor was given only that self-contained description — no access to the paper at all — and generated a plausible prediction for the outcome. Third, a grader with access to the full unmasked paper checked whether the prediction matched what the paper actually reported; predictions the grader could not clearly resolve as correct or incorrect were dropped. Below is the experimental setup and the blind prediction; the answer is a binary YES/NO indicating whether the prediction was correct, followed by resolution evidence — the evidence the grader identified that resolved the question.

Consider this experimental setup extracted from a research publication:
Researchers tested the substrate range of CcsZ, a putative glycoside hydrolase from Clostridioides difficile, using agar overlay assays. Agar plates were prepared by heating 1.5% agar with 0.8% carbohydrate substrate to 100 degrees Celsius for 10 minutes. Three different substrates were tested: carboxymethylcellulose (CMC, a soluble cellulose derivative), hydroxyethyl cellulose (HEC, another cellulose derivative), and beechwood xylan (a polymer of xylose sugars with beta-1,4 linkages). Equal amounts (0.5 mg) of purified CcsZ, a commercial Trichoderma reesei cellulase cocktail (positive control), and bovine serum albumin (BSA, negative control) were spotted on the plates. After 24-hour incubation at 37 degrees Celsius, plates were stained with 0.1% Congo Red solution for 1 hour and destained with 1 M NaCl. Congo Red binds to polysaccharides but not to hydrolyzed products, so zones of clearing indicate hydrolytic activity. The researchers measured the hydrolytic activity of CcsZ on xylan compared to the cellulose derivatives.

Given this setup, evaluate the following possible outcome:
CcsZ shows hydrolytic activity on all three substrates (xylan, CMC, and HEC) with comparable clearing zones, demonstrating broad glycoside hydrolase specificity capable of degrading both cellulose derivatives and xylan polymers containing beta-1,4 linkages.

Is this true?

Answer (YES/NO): NO